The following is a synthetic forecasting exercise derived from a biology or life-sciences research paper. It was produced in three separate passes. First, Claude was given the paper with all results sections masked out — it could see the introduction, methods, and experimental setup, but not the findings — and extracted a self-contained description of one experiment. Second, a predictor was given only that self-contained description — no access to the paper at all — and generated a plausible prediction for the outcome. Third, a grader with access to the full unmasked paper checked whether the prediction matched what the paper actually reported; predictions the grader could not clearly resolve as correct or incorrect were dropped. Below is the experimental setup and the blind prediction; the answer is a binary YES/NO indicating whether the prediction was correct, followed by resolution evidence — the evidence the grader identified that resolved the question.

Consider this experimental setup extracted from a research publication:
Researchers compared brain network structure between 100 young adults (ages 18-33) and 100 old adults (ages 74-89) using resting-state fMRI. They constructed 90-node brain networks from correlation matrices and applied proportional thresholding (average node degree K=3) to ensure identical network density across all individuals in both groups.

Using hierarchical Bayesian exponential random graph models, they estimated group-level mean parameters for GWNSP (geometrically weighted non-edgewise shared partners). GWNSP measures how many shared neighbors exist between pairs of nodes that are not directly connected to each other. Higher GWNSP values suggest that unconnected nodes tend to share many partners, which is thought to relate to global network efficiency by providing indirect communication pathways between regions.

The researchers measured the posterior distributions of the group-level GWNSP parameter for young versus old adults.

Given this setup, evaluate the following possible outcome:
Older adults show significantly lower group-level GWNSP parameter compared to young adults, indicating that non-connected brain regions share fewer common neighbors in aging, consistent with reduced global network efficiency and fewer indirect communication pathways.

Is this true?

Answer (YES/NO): NO